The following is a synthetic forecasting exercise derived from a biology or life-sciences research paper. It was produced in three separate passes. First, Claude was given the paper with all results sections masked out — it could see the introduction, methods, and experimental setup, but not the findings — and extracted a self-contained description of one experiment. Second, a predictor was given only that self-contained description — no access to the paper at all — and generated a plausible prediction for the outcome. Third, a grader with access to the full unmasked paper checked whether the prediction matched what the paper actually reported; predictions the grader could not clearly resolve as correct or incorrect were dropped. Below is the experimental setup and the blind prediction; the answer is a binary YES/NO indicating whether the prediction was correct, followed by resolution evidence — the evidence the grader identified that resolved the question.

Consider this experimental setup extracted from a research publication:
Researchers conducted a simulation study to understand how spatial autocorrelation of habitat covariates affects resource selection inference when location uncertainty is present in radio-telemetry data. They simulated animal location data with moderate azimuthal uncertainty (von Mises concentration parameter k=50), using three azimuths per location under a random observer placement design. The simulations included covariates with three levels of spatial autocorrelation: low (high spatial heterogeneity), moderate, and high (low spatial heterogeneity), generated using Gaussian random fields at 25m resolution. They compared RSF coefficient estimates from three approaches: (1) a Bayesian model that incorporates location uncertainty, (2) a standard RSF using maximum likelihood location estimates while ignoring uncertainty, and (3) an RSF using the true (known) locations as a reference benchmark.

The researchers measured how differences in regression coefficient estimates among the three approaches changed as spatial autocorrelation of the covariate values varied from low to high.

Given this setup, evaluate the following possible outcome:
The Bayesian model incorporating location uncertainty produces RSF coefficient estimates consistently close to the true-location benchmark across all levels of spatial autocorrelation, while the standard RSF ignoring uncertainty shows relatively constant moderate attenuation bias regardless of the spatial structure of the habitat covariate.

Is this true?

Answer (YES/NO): NO